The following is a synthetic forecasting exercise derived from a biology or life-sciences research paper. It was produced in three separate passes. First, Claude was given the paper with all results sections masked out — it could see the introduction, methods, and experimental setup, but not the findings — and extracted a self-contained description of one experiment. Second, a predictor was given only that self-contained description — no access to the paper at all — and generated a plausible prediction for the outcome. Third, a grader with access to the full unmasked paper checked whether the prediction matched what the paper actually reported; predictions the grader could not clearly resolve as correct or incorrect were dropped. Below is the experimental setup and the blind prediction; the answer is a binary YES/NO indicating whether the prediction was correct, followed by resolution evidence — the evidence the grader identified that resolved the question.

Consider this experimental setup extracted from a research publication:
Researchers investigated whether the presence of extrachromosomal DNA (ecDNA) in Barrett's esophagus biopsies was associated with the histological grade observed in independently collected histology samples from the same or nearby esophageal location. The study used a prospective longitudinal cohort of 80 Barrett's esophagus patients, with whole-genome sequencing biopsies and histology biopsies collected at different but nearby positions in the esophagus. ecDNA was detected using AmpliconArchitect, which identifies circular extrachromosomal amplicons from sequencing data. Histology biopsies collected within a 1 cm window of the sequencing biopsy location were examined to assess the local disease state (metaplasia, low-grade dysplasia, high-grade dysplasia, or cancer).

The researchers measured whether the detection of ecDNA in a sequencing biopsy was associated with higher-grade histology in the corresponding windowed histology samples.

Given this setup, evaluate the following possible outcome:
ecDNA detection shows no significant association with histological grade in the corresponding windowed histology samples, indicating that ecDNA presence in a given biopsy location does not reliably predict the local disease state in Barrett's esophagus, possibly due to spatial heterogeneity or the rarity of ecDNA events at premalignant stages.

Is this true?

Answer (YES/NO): NO